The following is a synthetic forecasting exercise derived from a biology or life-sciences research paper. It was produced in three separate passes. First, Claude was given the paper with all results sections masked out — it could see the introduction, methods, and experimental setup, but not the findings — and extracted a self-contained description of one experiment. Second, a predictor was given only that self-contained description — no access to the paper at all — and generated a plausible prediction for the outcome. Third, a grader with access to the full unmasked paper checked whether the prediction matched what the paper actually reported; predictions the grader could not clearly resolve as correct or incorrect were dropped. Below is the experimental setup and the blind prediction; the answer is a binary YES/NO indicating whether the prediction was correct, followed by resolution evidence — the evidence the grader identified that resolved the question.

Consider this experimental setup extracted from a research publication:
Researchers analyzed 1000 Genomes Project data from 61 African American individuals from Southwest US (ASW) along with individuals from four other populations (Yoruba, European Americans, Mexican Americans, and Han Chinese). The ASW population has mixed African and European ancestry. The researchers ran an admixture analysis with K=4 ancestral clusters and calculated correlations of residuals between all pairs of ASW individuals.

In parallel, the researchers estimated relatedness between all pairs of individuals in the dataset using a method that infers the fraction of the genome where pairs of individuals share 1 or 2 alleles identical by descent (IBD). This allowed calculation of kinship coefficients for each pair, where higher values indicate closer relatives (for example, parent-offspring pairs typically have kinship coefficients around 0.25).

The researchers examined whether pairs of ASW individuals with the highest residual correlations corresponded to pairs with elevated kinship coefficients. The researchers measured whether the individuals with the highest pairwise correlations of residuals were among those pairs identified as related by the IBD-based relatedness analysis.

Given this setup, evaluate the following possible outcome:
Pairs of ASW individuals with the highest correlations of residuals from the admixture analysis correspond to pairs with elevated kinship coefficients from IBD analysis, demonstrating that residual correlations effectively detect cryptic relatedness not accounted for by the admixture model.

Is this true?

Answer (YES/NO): YES